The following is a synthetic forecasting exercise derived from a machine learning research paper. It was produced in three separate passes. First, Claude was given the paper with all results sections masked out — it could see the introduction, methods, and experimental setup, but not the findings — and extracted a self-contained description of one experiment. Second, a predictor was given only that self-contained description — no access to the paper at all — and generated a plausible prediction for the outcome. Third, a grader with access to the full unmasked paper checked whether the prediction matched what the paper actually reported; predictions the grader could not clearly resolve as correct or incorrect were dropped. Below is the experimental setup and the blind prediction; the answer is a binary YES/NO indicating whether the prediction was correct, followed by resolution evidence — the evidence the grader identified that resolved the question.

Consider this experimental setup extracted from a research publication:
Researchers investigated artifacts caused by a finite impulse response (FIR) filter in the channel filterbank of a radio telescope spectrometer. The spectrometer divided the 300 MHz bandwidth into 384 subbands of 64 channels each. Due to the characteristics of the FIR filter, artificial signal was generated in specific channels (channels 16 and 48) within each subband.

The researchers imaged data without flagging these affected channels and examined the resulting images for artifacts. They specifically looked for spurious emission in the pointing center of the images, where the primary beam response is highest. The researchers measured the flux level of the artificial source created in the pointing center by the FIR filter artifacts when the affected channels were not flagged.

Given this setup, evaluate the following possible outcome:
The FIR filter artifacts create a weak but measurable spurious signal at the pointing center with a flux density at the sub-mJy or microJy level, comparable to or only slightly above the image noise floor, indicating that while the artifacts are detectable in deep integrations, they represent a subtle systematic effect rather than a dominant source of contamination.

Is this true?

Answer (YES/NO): YES